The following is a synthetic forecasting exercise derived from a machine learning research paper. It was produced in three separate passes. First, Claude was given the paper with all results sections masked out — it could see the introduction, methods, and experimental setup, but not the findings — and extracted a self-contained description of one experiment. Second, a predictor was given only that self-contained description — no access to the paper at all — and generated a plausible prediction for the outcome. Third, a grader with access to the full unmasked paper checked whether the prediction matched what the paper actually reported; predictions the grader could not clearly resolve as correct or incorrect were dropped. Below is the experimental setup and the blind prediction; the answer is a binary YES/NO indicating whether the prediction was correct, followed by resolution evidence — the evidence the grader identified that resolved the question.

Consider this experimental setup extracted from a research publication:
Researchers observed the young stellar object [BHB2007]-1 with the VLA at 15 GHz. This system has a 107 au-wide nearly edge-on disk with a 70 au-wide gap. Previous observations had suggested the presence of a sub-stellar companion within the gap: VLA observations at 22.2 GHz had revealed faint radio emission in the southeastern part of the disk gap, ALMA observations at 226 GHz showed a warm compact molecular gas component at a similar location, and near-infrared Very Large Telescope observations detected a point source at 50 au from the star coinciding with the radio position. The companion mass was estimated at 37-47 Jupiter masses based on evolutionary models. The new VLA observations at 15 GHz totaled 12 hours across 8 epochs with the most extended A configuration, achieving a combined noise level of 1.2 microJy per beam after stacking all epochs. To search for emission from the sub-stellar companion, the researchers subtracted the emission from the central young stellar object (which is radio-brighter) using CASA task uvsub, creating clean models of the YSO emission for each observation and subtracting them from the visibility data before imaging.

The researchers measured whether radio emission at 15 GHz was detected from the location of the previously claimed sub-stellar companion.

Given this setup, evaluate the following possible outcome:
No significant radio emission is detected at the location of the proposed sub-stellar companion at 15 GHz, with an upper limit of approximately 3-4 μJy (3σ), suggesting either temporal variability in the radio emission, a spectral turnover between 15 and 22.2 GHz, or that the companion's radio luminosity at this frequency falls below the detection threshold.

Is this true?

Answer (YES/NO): YES